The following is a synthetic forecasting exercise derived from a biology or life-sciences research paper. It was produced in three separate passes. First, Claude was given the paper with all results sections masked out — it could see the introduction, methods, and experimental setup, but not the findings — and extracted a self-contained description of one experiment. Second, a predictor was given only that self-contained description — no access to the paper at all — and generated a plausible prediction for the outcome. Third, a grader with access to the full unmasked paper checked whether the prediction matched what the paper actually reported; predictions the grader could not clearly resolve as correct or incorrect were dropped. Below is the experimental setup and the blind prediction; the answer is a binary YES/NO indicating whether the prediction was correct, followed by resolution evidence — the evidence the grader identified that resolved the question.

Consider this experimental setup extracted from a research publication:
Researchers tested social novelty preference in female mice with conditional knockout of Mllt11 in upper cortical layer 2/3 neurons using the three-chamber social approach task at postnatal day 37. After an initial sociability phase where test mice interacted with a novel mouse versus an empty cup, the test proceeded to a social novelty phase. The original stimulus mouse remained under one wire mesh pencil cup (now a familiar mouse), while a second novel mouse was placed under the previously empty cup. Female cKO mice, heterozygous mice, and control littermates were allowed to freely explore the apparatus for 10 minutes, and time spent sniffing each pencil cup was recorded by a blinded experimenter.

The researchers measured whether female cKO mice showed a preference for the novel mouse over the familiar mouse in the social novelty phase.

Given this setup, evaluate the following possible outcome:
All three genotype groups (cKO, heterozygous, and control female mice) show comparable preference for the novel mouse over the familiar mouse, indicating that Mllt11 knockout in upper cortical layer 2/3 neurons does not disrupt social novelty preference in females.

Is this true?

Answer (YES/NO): NO